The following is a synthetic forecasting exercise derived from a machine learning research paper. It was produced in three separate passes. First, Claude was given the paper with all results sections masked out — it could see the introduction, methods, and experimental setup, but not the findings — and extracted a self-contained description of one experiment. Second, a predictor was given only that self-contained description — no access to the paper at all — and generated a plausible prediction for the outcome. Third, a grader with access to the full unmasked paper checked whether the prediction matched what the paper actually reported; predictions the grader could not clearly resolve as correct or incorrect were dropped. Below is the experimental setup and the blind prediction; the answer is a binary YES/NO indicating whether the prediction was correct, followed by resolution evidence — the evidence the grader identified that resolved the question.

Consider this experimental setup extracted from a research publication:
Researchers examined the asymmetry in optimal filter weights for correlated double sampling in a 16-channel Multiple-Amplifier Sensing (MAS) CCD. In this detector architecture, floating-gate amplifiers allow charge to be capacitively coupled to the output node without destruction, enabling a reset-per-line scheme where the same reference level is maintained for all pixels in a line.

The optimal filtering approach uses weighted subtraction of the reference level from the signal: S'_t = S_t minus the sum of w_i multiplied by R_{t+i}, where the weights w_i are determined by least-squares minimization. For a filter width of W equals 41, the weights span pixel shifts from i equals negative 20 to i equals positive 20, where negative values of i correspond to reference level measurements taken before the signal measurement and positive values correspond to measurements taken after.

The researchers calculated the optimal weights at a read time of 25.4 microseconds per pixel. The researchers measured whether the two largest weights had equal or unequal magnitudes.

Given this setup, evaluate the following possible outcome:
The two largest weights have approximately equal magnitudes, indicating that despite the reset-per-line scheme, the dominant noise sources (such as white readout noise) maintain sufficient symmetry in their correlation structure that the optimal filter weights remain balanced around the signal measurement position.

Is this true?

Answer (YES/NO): NO